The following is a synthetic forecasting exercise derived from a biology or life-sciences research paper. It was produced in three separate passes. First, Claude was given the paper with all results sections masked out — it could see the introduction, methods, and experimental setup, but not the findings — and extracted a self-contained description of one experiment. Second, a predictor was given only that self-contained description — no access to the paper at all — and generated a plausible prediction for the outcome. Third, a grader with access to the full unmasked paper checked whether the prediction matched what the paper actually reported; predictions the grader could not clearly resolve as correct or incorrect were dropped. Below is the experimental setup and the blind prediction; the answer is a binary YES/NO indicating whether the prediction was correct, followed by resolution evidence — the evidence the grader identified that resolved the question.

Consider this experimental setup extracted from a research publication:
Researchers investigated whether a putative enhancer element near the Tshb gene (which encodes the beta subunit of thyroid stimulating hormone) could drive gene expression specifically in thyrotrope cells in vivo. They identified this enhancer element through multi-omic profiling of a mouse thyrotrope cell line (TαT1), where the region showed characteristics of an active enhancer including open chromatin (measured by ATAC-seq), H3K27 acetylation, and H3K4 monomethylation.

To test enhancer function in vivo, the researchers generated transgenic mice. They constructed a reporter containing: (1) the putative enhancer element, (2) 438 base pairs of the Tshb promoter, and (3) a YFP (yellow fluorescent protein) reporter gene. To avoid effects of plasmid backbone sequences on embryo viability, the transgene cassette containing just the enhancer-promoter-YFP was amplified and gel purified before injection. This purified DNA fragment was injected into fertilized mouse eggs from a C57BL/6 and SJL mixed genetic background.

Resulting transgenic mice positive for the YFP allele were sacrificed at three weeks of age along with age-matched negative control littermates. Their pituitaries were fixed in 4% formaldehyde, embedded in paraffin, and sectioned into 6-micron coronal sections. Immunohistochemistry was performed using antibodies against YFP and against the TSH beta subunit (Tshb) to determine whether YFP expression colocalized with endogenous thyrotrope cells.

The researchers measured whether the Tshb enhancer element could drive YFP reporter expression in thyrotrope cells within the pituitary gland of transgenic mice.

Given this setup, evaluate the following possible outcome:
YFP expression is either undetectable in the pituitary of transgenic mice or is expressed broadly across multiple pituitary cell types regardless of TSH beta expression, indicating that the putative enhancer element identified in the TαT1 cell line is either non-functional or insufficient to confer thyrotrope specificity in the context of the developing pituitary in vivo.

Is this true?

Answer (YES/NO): NO